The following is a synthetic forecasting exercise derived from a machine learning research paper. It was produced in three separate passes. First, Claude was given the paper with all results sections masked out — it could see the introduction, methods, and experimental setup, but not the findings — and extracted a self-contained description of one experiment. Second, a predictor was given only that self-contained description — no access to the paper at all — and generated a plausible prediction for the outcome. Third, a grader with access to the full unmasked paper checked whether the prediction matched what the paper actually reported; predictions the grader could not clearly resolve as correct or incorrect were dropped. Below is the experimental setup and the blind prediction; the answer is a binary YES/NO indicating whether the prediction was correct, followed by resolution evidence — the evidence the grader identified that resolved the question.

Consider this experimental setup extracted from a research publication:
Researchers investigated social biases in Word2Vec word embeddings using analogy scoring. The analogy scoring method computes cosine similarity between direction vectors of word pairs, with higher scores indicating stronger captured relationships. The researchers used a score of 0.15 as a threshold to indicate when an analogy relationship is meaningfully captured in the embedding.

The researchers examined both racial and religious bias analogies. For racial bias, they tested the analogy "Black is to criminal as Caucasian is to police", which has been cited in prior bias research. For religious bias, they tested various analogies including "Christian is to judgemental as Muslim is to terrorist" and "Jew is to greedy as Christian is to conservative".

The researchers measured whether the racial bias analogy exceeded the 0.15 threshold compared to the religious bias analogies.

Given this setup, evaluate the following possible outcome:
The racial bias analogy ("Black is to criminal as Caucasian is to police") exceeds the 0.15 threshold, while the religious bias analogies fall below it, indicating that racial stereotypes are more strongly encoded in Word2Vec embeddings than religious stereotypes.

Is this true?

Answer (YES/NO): NO